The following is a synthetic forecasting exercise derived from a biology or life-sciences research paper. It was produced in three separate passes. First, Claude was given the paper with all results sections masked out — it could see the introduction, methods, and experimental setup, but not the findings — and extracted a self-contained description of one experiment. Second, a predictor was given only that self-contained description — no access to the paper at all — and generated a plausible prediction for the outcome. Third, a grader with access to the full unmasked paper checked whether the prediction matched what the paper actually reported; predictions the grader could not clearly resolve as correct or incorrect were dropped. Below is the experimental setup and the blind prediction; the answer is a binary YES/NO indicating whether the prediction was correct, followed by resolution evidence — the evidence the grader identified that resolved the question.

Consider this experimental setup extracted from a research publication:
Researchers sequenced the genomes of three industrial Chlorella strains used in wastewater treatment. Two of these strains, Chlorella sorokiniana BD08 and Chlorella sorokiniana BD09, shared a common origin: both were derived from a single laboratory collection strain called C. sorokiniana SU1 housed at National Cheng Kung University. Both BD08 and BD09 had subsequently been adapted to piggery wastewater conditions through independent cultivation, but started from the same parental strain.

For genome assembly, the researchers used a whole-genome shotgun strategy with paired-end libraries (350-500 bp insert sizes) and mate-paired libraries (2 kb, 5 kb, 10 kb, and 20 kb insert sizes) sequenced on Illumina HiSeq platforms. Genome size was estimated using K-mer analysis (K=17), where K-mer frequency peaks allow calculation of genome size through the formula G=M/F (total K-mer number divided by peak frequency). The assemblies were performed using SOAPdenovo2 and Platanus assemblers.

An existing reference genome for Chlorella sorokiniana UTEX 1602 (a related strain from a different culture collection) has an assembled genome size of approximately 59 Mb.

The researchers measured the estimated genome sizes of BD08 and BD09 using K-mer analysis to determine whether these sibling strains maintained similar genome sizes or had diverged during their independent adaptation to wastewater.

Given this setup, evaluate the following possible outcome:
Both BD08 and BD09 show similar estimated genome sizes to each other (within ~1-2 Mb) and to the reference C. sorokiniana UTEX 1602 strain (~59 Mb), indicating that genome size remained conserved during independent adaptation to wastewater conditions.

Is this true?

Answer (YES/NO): NO